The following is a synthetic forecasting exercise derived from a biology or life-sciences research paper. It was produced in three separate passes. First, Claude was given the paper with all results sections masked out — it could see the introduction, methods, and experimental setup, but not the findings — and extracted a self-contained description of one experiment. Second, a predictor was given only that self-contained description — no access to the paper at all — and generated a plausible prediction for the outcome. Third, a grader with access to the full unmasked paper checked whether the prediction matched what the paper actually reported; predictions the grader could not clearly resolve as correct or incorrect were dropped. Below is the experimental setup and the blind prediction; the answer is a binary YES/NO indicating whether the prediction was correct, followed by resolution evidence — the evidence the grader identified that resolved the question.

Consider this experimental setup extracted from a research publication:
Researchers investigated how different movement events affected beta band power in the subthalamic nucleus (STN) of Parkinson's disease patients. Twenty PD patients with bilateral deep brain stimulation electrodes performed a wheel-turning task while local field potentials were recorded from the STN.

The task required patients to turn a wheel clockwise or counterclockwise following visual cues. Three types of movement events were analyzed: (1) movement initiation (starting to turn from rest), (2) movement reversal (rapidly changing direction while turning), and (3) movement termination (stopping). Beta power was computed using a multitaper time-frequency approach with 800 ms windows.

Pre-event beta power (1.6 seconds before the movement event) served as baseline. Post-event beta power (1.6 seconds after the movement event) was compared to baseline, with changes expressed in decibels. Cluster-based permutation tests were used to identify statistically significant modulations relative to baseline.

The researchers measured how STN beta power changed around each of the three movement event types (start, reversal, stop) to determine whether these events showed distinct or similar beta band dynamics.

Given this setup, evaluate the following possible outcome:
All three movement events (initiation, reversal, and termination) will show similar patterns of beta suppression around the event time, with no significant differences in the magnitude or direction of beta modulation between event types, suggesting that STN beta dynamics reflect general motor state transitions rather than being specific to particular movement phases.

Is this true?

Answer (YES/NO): NO